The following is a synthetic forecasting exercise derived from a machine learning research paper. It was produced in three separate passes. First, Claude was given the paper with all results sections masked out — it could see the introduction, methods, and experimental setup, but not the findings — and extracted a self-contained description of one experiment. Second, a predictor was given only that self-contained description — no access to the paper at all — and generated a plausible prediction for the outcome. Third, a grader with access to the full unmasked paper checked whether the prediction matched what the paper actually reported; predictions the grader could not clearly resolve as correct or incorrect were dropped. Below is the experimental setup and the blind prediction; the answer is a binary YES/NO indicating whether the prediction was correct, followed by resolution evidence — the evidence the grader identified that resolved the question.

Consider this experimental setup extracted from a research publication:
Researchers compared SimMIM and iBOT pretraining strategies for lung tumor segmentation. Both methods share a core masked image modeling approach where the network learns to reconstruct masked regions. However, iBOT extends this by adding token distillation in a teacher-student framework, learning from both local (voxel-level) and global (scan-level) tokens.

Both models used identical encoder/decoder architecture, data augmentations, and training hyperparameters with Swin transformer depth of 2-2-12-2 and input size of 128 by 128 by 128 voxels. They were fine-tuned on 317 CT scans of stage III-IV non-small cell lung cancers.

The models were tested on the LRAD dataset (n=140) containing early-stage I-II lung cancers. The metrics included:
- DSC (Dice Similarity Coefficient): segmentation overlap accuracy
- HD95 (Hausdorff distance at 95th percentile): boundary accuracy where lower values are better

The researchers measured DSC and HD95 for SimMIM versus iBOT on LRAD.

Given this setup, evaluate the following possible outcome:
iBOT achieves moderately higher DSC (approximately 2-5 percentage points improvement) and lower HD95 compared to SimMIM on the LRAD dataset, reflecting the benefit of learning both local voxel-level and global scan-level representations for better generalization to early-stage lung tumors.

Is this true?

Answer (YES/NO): NO